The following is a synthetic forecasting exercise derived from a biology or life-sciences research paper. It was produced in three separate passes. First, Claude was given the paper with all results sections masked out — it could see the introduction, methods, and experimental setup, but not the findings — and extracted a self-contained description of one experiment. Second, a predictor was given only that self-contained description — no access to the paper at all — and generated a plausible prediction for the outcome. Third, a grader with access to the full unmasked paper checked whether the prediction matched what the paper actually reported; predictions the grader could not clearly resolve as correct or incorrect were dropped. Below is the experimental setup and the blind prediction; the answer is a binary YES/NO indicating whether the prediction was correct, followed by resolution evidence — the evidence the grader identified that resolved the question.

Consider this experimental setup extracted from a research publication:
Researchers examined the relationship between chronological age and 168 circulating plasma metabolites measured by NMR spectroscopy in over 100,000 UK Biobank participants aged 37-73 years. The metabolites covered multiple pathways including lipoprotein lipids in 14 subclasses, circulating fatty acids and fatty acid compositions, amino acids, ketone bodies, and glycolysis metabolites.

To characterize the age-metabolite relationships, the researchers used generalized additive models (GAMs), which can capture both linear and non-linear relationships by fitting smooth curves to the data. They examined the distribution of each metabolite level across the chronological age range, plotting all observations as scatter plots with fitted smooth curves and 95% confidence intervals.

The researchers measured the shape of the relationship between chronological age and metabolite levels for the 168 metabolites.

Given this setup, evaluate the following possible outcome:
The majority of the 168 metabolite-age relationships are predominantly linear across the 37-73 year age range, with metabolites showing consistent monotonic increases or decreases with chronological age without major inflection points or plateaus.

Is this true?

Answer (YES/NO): NO